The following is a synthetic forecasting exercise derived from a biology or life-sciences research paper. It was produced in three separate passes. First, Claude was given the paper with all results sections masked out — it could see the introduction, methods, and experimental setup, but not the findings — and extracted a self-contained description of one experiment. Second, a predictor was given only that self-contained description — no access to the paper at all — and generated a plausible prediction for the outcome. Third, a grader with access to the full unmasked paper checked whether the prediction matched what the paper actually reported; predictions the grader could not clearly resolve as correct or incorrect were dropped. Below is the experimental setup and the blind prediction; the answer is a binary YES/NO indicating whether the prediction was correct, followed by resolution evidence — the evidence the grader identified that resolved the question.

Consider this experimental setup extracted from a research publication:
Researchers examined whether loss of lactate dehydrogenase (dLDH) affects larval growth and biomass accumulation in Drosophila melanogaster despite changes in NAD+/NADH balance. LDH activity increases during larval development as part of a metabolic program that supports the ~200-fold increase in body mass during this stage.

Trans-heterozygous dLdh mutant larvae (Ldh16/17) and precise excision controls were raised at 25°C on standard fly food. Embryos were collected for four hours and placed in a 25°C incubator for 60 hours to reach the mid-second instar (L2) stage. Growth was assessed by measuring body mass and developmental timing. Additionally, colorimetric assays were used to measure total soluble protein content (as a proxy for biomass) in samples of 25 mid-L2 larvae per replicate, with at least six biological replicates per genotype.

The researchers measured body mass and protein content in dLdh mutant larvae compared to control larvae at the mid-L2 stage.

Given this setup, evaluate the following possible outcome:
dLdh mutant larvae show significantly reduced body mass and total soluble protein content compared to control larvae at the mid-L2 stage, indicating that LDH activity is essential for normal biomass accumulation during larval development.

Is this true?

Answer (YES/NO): NO